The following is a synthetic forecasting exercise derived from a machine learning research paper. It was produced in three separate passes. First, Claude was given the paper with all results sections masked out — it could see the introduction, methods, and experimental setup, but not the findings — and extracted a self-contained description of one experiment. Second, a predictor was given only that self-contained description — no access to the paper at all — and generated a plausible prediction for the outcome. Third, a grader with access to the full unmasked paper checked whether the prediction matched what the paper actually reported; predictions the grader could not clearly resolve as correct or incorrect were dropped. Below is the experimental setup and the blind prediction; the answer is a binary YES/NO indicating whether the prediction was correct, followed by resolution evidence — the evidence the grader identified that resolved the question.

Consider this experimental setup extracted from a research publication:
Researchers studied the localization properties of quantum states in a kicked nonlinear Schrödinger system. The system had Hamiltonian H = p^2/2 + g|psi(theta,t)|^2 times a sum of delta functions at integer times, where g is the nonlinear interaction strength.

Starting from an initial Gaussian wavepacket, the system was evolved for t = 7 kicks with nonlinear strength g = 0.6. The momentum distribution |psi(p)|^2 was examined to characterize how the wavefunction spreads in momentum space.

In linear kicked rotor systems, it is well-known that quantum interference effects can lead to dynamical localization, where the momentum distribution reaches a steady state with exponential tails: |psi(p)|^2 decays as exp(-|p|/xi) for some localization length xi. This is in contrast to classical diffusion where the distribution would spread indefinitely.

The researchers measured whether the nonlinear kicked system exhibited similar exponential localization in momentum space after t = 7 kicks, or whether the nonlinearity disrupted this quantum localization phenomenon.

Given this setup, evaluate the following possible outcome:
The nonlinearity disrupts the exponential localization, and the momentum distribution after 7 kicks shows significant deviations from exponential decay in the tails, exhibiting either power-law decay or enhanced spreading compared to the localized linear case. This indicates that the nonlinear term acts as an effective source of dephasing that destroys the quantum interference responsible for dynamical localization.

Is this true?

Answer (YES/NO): NO